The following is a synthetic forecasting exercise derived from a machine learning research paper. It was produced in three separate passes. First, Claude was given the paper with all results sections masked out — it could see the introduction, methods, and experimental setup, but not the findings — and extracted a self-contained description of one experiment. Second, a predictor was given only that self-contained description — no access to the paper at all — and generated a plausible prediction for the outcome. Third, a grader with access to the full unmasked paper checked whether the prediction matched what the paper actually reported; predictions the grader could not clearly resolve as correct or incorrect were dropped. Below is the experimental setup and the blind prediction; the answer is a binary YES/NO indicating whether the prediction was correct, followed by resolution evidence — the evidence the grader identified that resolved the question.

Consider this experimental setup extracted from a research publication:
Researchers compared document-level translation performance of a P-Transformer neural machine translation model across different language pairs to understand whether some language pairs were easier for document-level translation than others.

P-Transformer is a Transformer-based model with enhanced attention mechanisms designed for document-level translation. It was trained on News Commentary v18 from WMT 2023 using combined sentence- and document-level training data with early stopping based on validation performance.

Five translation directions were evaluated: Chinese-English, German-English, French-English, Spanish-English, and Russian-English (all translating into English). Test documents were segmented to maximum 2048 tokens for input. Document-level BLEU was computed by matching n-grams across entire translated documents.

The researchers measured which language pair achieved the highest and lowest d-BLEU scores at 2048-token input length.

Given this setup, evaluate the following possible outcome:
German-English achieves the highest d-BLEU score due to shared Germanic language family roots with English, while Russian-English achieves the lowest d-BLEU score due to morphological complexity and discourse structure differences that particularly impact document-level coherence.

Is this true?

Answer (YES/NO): NO